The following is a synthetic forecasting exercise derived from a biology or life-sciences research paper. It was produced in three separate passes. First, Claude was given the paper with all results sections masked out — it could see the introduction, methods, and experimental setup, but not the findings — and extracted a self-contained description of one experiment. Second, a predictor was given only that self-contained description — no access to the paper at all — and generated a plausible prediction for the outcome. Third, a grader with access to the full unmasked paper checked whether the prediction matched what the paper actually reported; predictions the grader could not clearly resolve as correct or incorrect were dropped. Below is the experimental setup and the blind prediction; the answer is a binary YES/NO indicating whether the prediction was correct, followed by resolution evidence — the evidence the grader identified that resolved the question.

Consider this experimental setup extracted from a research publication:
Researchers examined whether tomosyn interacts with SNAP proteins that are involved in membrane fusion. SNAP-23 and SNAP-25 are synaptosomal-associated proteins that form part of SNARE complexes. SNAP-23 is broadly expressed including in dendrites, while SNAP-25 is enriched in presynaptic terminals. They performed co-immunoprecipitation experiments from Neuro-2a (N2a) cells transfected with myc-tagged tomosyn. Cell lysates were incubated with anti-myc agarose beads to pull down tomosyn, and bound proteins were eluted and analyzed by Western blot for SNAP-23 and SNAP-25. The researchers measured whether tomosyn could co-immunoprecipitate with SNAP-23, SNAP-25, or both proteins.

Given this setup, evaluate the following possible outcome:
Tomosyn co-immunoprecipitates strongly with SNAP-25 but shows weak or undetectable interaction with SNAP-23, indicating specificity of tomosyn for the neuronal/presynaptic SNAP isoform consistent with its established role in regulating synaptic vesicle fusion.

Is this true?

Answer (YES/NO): NO